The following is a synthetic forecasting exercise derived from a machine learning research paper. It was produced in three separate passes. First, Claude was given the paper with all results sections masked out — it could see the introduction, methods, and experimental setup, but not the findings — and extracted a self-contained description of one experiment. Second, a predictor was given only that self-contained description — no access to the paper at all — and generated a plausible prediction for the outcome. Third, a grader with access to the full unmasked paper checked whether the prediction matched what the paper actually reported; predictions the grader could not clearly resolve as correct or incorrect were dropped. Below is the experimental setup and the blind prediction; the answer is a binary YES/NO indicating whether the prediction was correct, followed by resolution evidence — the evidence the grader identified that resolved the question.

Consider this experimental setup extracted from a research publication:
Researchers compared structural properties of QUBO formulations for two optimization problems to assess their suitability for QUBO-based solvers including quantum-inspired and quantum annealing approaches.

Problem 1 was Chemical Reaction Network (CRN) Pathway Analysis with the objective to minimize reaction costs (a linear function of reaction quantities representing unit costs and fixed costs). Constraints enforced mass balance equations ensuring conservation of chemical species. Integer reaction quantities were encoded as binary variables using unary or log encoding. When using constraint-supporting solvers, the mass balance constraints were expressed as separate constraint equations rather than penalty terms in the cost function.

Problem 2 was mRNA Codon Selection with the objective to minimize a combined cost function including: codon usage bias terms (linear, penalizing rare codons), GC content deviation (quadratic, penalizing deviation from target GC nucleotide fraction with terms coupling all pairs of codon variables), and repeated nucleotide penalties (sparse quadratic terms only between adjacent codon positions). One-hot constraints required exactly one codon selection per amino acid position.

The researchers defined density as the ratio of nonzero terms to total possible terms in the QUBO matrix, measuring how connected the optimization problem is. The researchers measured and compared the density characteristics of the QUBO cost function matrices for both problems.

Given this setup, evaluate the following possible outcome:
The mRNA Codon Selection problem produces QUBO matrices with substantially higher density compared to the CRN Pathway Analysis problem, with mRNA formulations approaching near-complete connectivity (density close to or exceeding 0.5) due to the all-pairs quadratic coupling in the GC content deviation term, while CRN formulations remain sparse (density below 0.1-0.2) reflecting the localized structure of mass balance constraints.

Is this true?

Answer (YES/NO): YES